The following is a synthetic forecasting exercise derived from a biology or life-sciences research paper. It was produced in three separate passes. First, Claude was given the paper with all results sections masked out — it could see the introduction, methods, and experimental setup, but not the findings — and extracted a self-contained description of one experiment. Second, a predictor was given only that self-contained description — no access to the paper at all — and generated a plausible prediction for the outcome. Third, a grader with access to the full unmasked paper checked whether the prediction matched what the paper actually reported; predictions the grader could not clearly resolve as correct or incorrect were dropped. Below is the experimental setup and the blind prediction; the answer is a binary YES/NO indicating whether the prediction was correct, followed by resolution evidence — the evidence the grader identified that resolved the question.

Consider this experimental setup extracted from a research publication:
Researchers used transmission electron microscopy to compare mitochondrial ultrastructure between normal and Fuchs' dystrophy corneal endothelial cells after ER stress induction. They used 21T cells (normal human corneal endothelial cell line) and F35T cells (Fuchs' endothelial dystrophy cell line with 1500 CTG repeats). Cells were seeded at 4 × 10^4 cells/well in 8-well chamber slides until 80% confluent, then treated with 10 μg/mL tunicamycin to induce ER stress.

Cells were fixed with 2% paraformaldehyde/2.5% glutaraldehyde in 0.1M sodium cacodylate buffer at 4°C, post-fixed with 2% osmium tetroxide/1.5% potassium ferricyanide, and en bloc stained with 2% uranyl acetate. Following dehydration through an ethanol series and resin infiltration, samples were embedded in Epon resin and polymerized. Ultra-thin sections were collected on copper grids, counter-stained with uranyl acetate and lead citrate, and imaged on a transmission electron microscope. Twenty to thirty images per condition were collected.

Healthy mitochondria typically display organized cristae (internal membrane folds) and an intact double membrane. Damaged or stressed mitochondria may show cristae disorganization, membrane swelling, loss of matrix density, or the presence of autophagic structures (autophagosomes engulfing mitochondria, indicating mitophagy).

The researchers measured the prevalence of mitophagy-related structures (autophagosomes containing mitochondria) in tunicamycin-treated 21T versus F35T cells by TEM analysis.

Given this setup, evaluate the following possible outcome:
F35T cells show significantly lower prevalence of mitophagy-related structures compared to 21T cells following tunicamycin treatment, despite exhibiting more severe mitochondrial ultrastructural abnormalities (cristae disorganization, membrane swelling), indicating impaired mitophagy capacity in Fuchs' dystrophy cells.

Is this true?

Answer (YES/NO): NO